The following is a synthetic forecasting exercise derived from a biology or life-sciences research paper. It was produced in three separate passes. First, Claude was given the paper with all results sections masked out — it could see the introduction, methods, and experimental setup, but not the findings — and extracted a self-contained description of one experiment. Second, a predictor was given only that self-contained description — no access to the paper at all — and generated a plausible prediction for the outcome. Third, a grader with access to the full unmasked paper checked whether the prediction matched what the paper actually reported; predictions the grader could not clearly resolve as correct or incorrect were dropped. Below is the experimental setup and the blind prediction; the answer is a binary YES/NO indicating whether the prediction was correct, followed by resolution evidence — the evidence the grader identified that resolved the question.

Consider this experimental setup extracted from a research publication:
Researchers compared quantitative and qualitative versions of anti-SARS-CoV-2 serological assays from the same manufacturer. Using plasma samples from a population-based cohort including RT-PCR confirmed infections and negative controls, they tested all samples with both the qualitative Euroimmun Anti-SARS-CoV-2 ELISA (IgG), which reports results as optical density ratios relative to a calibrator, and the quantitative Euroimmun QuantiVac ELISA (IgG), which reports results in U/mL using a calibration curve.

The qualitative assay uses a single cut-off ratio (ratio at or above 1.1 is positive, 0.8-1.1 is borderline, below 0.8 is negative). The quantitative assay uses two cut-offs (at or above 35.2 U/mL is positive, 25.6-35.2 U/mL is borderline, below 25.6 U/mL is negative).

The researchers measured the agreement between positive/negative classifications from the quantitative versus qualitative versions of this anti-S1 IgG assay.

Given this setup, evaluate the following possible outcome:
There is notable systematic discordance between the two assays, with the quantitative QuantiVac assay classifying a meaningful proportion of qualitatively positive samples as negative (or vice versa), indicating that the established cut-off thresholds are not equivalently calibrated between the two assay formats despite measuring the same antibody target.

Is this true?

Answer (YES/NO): NO